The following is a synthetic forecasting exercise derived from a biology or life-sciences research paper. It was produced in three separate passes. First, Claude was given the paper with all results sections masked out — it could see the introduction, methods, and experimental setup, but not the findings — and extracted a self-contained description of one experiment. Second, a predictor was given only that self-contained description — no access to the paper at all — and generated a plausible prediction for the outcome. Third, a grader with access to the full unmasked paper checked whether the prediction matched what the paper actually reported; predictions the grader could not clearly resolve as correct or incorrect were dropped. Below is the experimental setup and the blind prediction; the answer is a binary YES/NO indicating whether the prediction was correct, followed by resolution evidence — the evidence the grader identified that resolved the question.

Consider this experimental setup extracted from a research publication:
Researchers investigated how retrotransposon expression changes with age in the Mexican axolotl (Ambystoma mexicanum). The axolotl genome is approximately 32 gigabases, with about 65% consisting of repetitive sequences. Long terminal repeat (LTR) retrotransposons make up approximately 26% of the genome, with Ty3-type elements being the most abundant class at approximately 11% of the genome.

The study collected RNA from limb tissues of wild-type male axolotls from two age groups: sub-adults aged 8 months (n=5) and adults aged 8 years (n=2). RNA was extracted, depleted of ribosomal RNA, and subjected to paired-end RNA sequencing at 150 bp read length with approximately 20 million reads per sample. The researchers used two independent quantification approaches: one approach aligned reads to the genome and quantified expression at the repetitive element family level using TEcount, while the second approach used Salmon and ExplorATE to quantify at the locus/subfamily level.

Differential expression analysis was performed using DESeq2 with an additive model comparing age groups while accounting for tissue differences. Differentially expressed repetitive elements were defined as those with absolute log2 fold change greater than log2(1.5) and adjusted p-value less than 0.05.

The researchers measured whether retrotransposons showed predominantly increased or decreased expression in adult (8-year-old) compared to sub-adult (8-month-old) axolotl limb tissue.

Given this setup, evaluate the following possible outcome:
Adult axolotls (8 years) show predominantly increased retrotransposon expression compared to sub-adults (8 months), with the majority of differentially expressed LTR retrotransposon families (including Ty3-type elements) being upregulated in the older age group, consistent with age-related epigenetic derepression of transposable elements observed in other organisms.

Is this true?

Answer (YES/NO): YES